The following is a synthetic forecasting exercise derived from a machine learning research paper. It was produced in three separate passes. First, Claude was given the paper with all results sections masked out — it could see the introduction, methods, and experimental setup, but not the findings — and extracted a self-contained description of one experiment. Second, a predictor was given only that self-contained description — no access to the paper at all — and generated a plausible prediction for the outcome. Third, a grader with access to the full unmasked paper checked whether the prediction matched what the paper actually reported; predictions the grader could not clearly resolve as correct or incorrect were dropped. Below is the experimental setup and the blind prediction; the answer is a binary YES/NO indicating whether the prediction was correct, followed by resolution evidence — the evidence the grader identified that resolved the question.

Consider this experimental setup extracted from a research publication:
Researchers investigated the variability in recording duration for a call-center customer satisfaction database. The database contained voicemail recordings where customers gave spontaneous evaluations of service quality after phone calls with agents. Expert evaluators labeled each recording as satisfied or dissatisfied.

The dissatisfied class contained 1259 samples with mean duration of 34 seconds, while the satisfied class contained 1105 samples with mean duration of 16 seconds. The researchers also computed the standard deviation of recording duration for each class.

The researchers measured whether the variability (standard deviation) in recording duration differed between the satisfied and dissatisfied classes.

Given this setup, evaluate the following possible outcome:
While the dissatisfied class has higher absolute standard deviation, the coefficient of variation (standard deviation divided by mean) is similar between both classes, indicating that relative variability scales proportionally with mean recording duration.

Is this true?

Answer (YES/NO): YES